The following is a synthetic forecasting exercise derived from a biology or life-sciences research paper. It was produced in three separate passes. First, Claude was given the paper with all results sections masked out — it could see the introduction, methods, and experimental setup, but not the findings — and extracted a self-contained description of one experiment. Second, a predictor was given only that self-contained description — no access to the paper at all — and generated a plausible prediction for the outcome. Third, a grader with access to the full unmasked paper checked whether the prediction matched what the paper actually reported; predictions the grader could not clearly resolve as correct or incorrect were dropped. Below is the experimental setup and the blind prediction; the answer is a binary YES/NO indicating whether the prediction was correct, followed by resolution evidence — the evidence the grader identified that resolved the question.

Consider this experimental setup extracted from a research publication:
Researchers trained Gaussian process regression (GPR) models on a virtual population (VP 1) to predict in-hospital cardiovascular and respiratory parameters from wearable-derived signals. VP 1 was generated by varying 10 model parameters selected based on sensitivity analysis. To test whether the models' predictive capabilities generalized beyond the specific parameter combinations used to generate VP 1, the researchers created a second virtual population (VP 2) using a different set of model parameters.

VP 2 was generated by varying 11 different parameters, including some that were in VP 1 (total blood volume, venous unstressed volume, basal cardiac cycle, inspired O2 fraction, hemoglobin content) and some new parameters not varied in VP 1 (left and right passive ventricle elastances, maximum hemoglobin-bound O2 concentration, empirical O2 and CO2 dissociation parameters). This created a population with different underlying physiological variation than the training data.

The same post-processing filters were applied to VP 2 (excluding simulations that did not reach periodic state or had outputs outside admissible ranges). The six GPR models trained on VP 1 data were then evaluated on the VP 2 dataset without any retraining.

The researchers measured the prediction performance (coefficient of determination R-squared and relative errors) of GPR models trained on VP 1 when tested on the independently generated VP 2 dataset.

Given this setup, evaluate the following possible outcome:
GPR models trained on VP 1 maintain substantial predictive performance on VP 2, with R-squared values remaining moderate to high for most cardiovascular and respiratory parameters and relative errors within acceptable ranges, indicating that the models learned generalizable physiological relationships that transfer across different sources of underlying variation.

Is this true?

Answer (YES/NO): YES